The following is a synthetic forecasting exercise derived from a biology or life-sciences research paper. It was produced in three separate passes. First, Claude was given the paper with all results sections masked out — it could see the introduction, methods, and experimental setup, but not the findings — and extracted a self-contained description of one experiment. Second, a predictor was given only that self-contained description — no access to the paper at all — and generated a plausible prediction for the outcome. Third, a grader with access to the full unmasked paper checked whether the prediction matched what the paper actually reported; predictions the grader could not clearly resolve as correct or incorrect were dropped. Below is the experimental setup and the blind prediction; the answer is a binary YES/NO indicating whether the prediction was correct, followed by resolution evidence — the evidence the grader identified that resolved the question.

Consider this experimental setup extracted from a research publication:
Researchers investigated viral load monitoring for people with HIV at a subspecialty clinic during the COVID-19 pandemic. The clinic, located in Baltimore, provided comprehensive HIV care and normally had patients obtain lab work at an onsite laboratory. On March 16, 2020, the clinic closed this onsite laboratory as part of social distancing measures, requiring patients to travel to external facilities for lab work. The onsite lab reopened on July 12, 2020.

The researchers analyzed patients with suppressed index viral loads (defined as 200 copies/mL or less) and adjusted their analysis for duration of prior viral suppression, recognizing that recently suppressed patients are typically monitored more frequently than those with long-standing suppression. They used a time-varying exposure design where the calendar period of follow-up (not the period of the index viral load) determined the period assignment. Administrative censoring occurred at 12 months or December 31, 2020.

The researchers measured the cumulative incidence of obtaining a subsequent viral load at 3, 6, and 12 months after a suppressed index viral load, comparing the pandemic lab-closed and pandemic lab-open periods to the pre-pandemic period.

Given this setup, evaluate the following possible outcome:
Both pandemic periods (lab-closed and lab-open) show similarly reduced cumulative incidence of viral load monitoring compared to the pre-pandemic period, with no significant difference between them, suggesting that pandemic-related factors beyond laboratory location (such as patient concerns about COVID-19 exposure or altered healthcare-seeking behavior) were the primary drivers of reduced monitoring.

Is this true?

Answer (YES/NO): NO